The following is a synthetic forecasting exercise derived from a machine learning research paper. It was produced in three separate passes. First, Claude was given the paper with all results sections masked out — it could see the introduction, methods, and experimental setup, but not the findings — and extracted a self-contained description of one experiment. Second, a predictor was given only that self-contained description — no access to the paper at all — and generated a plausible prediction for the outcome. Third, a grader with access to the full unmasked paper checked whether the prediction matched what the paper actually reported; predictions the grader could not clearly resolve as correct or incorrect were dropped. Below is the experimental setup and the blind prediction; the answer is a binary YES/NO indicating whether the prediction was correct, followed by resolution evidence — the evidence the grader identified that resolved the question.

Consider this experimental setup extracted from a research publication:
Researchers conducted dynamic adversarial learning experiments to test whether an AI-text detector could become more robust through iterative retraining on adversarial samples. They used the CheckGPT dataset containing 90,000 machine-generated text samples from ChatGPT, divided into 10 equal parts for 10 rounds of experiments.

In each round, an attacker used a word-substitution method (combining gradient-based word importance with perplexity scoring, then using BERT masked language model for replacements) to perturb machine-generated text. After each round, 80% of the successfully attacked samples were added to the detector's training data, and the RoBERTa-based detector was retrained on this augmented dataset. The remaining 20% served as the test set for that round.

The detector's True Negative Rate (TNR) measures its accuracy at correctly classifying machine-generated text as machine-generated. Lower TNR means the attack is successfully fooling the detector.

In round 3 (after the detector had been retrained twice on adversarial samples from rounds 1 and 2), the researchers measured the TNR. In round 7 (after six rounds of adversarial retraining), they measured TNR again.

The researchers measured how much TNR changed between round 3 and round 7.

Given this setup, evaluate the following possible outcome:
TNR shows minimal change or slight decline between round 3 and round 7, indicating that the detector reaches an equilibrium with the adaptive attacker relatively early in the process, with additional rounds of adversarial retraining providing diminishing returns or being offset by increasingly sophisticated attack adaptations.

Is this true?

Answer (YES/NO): NO